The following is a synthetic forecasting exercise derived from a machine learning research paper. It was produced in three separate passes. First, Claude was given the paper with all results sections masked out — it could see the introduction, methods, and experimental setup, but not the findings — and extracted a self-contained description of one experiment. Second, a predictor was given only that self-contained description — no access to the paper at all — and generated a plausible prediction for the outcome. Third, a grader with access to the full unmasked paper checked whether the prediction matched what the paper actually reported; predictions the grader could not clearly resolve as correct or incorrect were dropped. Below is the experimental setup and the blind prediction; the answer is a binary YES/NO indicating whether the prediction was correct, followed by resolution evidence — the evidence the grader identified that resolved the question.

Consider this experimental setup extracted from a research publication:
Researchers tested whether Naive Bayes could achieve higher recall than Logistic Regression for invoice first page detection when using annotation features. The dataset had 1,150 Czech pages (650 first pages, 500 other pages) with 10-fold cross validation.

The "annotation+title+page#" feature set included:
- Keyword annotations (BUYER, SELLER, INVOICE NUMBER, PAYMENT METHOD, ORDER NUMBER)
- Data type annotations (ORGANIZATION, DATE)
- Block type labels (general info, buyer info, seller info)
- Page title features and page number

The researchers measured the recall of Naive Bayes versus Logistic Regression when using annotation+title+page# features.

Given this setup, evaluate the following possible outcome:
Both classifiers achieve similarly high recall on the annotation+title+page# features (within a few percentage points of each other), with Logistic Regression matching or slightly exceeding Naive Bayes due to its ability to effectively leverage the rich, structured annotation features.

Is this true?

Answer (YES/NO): NO